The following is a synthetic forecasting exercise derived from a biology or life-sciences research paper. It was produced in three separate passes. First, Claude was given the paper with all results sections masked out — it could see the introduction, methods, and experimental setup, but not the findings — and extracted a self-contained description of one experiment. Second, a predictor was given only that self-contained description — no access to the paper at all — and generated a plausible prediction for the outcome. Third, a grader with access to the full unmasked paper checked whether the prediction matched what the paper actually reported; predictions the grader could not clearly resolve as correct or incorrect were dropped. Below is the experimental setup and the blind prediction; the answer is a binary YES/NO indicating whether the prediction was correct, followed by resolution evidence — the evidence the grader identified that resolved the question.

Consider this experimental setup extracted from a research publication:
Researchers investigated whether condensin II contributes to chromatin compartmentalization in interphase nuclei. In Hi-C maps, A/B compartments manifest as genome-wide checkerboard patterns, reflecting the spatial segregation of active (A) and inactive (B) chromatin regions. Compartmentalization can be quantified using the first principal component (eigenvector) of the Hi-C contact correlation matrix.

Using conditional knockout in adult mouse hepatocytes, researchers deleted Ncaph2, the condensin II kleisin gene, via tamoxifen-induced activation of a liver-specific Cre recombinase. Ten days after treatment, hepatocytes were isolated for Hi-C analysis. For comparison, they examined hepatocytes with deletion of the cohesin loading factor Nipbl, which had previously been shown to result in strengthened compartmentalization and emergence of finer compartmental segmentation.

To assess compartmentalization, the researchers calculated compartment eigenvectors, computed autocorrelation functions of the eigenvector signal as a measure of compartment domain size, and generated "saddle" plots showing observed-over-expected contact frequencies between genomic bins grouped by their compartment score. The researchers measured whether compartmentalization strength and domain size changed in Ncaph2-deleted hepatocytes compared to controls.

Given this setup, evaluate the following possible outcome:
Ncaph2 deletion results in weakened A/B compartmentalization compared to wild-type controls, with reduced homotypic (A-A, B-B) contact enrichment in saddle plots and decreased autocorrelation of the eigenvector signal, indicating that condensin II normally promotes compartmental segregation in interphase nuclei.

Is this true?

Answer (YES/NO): NO